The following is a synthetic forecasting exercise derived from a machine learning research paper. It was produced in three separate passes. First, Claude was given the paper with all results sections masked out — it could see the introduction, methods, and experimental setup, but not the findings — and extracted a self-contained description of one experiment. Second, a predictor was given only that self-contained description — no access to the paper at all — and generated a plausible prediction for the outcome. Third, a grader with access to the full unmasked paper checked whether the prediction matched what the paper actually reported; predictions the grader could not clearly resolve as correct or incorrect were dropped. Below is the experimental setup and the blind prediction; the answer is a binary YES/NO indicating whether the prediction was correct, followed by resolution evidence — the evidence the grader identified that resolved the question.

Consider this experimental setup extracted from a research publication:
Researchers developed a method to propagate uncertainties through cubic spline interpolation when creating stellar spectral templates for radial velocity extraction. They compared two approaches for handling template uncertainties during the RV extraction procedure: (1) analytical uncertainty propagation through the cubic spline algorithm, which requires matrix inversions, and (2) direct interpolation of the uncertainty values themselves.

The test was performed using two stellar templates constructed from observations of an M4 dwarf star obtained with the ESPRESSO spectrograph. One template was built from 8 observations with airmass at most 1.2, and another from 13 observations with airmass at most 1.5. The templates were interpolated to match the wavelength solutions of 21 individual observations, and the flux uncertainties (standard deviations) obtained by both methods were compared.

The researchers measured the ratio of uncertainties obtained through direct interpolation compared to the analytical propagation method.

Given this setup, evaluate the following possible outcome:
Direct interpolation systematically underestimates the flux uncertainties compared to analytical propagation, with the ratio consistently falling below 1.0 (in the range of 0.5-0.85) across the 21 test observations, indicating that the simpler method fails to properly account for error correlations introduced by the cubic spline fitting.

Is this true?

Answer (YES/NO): NO